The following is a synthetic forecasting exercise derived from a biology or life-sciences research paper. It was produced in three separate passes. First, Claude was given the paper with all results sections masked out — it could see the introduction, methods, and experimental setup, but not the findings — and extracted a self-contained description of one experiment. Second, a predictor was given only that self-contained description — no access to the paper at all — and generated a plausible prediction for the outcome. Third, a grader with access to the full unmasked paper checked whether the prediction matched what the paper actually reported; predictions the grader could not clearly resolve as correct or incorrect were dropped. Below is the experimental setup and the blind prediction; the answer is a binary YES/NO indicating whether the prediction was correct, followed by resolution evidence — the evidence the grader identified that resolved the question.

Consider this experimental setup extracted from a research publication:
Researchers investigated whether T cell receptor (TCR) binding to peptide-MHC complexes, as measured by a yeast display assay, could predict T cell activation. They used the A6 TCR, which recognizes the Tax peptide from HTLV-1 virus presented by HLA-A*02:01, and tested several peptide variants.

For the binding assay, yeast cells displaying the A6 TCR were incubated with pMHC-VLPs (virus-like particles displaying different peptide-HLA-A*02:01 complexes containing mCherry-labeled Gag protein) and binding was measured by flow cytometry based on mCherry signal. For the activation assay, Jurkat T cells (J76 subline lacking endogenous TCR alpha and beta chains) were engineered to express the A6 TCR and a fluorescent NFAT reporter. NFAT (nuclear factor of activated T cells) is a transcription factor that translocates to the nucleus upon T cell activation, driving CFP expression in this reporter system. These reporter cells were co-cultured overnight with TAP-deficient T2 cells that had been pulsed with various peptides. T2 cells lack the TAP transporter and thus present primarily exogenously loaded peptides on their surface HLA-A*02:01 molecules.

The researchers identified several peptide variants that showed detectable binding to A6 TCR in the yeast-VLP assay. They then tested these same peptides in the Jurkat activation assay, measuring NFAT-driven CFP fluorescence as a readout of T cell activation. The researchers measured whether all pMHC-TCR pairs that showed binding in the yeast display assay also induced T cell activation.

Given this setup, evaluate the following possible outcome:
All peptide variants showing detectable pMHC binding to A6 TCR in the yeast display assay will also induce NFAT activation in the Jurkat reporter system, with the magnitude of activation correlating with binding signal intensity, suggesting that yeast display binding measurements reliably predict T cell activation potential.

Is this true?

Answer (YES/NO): NO